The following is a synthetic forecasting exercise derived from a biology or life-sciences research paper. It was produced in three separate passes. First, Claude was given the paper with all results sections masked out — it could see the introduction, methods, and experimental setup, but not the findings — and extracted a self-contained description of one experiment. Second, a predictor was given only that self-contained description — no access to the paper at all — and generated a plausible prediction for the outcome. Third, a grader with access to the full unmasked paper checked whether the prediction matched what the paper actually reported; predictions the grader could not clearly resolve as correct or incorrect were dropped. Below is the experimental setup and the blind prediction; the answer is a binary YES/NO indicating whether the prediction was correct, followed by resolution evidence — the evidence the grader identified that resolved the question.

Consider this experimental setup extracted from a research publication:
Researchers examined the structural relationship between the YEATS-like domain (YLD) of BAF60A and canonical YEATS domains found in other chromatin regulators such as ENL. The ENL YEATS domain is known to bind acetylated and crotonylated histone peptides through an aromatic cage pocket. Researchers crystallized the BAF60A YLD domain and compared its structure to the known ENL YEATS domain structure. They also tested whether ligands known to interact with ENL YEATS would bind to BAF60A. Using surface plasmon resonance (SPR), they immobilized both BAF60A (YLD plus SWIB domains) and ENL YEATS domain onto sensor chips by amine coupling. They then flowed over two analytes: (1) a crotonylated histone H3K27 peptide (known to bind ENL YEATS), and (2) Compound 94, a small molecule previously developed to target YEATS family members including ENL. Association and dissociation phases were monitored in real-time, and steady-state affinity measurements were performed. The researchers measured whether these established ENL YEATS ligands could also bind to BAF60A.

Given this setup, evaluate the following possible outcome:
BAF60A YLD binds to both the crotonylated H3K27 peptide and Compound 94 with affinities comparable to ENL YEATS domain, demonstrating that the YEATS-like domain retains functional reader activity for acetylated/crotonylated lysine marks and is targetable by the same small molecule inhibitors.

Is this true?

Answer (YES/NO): NO